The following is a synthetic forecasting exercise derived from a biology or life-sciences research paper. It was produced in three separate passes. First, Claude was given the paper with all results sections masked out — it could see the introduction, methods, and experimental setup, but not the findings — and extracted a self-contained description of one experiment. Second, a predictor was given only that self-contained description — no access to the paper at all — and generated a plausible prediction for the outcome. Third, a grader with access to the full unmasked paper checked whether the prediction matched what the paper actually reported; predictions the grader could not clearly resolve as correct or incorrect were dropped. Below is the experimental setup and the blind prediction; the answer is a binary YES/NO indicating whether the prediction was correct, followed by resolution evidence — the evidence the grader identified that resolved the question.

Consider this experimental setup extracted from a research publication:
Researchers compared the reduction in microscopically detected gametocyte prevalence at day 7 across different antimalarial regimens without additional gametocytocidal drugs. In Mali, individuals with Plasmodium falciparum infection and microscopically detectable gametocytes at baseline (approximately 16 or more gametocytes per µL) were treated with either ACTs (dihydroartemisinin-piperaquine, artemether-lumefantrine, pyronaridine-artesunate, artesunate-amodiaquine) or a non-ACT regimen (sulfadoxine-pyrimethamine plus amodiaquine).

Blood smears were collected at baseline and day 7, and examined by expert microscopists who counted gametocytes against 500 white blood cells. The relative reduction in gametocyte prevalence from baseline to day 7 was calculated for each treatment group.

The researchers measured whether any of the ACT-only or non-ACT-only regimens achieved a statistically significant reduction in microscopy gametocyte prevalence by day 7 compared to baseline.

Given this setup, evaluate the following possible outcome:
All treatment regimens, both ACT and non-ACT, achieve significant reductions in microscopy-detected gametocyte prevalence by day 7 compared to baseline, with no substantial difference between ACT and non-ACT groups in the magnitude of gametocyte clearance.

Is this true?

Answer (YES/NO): NO